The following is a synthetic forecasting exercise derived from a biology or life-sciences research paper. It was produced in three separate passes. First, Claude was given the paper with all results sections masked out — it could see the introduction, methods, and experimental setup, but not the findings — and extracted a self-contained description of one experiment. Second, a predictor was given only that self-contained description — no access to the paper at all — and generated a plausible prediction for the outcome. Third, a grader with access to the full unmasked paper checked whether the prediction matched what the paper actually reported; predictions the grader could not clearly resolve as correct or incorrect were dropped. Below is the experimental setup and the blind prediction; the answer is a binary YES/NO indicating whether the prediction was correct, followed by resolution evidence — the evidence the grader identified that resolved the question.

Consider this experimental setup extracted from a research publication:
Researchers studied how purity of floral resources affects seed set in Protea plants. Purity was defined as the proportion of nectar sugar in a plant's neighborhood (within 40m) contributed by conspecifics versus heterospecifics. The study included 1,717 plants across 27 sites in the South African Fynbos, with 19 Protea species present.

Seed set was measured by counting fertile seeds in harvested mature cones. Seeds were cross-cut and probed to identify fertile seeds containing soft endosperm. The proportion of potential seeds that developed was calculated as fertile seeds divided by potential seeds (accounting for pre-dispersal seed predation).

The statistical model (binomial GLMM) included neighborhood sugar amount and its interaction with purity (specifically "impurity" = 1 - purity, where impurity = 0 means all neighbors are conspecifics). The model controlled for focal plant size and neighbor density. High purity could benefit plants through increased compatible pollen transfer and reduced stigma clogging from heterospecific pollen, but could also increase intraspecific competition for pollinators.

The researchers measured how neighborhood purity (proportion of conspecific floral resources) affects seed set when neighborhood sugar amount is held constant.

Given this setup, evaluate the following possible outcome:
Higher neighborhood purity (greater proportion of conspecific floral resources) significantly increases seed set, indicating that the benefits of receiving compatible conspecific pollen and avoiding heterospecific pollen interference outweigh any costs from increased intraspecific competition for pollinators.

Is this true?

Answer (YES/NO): YES